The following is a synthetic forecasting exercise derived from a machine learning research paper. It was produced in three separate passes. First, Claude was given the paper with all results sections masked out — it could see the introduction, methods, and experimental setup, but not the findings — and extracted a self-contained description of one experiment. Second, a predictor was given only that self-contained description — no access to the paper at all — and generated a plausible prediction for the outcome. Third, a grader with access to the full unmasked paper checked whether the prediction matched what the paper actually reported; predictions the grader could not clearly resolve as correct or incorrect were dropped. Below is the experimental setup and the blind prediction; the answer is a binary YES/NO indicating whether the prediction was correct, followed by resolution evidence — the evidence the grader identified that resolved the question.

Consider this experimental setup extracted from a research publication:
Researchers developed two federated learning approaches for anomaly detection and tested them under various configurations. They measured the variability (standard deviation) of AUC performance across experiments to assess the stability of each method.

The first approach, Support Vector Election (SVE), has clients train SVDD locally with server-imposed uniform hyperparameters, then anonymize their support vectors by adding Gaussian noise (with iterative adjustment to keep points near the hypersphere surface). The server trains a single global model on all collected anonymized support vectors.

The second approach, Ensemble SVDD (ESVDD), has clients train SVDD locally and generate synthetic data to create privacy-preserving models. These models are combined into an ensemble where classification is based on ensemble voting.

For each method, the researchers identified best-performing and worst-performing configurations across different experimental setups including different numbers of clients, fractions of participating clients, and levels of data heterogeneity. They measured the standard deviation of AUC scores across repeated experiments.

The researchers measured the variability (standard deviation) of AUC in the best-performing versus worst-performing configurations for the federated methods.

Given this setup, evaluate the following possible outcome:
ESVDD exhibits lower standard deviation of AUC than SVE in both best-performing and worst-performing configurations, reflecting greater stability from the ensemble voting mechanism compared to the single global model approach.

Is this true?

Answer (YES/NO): NO